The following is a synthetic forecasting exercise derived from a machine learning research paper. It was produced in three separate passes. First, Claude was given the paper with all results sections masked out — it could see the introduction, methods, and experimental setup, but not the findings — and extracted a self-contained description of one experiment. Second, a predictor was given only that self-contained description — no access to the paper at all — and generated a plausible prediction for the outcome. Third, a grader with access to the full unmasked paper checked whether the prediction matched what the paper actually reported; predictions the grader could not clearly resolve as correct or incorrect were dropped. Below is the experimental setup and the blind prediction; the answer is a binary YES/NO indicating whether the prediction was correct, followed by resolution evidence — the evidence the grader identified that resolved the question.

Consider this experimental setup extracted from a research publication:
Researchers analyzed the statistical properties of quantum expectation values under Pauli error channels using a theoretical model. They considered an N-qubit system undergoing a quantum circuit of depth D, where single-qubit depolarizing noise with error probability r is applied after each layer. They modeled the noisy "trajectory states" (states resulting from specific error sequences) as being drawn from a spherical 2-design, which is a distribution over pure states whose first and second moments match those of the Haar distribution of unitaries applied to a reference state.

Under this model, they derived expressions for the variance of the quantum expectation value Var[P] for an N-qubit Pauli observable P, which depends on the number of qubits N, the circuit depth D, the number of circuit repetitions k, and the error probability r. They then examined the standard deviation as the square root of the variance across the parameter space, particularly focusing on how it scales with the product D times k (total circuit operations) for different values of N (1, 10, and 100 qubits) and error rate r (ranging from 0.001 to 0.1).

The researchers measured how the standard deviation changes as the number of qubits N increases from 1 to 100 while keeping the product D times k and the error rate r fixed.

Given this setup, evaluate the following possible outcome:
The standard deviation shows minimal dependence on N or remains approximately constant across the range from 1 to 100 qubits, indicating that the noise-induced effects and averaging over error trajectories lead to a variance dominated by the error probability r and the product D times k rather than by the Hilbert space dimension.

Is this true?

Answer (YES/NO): NO